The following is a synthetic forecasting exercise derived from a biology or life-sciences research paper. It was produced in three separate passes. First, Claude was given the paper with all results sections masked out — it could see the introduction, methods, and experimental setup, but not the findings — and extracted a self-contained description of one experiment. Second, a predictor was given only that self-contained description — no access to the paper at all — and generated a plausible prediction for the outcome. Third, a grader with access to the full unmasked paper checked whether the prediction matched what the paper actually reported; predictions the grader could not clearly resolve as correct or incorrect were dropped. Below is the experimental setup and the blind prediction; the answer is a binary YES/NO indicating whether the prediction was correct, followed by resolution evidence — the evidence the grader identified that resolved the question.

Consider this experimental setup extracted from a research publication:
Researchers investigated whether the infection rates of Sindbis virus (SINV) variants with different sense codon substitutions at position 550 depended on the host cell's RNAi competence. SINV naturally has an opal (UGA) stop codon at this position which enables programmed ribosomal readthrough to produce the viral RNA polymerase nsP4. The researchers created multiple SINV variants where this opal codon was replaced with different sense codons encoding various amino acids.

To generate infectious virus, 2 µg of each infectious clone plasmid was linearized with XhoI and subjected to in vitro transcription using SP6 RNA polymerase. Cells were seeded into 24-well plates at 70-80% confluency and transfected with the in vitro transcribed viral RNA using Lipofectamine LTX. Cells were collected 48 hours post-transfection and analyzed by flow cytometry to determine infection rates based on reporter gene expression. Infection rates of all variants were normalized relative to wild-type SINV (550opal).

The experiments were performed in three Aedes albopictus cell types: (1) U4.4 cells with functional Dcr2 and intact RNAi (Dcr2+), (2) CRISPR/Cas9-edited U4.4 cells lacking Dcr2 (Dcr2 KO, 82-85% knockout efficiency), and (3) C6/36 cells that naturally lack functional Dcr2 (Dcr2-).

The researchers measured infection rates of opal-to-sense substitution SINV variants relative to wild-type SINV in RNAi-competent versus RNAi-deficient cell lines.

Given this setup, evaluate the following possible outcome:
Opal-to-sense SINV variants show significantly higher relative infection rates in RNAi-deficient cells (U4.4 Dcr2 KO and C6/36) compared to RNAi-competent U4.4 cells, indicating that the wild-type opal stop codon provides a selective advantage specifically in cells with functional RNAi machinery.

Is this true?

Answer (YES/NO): YES